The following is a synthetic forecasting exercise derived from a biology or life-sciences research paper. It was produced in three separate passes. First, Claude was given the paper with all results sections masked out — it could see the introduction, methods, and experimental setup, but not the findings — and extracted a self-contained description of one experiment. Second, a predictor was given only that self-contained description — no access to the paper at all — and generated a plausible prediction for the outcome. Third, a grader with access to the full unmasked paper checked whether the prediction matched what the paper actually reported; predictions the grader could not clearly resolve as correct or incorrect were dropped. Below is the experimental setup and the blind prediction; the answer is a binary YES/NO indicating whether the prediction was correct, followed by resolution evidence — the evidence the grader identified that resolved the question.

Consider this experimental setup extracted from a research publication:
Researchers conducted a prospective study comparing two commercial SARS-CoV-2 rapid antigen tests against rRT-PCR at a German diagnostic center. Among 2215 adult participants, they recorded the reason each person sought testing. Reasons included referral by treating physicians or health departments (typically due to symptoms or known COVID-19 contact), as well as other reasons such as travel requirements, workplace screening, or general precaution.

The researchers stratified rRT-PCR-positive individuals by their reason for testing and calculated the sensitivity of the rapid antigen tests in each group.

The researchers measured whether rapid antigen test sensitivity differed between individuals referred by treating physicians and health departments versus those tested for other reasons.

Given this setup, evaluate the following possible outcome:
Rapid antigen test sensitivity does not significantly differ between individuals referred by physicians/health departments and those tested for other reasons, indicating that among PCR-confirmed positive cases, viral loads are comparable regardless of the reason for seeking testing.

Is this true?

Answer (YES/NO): NO